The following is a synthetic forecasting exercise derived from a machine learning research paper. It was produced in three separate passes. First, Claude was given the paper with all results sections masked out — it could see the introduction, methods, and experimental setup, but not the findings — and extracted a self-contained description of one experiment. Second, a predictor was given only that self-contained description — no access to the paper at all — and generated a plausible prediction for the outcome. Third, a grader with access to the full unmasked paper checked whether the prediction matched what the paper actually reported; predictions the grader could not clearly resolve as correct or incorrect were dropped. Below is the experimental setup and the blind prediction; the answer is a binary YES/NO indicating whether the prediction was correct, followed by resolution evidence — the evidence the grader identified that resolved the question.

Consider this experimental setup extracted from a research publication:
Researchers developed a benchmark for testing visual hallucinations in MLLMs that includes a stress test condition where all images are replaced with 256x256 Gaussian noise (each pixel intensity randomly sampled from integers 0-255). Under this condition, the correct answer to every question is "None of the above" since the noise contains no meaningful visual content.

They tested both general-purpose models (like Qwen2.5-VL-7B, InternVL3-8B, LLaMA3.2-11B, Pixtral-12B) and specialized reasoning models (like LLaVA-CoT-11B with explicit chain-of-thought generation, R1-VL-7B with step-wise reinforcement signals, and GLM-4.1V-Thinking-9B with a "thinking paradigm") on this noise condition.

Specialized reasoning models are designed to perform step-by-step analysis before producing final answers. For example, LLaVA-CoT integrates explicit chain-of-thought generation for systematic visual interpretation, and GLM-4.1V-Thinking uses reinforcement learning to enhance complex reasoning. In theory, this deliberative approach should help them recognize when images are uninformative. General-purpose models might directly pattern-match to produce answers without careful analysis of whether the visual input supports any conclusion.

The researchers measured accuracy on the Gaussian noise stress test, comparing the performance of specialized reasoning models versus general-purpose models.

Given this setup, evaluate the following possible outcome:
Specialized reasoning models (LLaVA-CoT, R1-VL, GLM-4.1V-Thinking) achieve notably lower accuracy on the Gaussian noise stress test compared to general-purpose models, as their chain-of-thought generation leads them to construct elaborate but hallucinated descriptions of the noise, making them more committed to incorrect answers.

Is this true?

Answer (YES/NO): NO